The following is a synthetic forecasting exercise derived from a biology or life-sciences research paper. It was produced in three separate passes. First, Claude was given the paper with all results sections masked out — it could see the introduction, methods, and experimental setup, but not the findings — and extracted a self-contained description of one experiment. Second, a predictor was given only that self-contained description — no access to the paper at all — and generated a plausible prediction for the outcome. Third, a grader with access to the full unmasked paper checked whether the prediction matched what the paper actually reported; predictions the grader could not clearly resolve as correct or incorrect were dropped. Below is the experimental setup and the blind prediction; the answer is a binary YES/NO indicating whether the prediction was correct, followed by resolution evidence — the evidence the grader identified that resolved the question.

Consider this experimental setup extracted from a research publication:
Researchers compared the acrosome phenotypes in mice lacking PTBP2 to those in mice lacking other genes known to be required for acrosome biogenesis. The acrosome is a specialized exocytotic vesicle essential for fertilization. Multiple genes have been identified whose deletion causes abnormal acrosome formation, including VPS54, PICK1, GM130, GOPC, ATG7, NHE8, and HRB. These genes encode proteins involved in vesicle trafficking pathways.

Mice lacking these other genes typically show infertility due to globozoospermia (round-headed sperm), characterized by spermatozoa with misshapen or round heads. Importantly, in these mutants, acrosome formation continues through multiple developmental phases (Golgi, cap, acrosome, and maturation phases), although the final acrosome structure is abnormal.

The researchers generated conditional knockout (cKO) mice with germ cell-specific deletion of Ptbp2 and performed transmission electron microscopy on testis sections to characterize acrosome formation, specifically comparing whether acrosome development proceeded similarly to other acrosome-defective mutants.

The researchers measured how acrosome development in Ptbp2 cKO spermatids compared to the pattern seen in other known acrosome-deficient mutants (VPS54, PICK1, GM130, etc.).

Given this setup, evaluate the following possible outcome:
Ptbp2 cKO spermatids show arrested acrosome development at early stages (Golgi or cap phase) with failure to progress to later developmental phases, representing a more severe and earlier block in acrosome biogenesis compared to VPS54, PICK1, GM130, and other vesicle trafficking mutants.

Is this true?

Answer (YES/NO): YES